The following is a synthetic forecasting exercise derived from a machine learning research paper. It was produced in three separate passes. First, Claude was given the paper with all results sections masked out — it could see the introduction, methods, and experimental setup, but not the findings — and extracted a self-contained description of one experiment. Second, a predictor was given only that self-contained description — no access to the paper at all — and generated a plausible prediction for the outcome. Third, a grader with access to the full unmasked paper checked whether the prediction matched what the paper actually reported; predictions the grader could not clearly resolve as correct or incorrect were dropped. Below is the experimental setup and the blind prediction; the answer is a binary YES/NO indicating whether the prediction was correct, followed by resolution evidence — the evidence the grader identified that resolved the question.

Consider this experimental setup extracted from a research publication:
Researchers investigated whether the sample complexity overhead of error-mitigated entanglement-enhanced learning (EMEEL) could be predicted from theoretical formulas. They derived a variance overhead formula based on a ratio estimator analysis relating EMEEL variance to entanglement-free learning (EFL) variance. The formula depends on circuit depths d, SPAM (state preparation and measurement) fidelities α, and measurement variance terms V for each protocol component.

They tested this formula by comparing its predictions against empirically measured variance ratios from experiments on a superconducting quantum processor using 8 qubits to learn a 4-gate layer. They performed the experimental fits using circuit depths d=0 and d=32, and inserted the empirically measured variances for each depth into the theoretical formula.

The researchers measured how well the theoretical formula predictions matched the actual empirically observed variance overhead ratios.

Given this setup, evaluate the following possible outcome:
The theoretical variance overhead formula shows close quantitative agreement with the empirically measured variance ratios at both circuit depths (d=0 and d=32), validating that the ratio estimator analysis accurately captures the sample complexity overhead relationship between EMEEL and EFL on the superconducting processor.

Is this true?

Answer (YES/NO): YES